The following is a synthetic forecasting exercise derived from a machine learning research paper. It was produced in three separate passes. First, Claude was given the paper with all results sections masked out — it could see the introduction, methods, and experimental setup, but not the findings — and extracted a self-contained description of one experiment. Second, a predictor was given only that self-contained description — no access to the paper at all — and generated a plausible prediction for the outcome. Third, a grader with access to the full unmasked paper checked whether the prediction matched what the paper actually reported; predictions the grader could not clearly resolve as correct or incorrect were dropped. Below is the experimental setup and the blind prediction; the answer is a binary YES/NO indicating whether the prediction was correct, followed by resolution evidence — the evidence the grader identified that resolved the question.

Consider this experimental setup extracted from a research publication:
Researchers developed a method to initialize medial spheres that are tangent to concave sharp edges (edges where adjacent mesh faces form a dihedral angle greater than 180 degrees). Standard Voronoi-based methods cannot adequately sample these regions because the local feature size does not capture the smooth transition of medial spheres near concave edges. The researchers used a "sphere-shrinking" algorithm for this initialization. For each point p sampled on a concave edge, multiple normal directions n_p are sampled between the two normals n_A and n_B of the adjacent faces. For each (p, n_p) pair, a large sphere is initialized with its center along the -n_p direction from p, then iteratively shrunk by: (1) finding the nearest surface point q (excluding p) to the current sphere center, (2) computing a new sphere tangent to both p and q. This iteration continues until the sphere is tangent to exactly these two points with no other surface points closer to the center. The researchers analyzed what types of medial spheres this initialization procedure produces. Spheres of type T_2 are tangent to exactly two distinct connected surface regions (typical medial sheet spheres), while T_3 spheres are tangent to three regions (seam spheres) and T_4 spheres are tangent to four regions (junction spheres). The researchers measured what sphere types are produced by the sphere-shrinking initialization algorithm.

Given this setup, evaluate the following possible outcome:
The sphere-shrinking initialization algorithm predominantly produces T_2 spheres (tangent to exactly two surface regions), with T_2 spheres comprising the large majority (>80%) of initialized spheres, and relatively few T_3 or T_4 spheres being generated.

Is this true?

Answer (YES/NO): NO